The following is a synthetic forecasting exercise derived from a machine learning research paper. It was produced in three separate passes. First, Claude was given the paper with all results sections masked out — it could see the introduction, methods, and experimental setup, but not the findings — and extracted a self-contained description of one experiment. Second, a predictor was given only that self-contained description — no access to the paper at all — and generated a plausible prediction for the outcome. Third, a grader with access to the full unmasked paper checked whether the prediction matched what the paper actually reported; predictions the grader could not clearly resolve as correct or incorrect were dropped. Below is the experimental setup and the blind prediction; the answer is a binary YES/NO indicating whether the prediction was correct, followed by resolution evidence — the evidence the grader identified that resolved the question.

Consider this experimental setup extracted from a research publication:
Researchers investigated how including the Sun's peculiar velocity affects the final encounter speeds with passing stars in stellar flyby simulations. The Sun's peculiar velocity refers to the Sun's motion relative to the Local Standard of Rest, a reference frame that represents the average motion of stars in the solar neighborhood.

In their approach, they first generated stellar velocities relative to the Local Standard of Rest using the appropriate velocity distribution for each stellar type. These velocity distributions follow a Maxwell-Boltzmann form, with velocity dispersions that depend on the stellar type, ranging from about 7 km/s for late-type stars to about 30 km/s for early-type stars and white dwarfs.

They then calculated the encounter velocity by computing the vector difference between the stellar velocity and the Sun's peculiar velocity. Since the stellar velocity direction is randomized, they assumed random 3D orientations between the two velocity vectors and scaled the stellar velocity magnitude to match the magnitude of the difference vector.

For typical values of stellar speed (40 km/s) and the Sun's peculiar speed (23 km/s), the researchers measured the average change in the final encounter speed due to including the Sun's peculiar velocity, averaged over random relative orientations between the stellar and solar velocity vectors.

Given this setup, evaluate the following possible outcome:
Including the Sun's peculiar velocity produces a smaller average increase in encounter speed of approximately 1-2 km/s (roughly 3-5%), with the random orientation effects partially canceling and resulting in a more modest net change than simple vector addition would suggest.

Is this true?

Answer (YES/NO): NO